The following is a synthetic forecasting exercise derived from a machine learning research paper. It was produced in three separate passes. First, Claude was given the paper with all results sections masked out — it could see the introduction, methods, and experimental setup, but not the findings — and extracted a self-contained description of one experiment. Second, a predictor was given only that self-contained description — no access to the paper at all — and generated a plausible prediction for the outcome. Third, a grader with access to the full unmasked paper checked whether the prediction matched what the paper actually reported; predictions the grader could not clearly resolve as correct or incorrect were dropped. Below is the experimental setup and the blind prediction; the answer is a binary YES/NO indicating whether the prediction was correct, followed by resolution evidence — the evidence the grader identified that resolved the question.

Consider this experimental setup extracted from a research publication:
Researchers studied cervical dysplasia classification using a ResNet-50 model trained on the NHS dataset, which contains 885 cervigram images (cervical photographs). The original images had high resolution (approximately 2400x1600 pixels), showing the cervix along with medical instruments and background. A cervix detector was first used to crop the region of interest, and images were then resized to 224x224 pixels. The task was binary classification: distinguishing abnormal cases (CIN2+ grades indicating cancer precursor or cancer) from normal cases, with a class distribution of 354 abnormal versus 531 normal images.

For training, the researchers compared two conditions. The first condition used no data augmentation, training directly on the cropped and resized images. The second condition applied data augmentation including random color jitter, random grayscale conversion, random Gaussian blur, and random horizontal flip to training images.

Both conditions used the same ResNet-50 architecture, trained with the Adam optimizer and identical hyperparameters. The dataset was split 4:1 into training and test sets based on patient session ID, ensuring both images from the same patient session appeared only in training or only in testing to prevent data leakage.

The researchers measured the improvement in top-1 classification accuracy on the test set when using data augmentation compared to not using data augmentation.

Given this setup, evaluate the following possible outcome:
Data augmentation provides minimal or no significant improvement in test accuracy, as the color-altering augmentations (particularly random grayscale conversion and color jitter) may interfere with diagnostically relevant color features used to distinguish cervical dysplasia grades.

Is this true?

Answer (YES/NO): NO